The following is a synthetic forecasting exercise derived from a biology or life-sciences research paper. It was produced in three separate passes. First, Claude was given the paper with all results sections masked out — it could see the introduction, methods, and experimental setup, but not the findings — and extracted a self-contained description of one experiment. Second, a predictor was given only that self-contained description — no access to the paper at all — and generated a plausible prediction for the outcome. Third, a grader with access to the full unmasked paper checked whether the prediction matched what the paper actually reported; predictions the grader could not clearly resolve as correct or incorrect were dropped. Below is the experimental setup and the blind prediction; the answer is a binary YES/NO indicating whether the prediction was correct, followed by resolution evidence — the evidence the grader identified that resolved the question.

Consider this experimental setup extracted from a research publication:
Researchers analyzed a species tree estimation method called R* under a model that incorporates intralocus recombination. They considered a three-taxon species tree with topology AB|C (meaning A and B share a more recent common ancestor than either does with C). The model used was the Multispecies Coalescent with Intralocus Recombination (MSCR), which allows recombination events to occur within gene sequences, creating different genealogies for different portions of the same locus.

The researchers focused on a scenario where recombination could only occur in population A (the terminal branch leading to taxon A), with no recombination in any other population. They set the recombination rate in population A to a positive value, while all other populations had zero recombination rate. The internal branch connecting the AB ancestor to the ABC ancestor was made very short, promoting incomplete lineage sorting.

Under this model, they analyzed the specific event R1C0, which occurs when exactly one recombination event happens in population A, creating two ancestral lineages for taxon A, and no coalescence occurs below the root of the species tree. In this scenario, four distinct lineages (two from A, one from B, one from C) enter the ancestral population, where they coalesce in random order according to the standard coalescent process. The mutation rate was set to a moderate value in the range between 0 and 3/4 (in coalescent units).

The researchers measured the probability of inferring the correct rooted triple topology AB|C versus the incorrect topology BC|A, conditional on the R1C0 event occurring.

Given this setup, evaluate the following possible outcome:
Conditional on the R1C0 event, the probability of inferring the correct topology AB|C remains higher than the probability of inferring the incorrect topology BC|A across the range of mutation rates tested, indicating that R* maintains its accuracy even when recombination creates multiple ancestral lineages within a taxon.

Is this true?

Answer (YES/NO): NO